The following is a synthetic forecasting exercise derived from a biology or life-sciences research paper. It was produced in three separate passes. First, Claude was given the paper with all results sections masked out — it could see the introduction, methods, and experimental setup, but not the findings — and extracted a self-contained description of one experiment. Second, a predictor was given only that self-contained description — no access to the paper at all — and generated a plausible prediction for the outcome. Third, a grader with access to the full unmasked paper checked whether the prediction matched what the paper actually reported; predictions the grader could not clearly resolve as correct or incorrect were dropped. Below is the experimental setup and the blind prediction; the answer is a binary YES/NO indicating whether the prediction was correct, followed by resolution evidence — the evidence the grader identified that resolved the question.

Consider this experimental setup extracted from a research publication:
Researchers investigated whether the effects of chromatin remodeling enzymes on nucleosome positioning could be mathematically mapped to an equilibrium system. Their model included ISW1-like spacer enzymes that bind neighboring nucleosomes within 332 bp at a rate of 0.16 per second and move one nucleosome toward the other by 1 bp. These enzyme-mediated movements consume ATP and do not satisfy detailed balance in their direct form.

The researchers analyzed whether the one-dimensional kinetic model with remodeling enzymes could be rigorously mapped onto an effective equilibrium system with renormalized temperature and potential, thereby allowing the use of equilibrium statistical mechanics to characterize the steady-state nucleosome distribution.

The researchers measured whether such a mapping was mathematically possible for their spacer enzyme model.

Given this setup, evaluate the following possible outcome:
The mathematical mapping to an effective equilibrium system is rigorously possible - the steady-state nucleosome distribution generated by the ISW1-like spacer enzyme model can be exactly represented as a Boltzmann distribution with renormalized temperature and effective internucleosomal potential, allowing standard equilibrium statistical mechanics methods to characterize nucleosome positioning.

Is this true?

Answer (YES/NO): YES